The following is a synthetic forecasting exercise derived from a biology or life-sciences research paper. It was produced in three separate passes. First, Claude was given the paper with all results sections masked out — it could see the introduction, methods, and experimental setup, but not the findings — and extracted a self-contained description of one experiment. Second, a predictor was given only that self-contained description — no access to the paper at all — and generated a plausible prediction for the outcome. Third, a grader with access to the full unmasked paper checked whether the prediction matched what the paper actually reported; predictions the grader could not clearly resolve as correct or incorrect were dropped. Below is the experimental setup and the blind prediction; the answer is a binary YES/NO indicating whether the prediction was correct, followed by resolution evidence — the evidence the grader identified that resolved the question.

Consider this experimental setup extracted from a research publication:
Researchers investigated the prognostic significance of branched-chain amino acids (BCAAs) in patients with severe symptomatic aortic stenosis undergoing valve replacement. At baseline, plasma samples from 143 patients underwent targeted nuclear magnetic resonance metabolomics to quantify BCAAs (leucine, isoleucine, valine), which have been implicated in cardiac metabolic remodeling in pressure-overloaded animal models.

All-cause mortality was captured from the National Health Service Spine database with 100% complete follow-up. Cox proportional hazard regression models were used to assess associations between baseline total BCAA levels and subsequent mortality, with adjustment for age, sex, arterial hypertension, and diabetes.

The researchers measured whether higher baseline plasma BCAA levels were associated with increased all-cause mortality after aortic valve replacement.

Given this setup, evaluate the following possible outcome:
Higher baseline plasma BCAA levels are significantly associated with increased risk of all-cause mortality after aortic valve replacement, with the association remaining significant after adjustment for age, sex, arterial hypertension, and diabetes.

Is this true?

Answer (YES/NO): NO